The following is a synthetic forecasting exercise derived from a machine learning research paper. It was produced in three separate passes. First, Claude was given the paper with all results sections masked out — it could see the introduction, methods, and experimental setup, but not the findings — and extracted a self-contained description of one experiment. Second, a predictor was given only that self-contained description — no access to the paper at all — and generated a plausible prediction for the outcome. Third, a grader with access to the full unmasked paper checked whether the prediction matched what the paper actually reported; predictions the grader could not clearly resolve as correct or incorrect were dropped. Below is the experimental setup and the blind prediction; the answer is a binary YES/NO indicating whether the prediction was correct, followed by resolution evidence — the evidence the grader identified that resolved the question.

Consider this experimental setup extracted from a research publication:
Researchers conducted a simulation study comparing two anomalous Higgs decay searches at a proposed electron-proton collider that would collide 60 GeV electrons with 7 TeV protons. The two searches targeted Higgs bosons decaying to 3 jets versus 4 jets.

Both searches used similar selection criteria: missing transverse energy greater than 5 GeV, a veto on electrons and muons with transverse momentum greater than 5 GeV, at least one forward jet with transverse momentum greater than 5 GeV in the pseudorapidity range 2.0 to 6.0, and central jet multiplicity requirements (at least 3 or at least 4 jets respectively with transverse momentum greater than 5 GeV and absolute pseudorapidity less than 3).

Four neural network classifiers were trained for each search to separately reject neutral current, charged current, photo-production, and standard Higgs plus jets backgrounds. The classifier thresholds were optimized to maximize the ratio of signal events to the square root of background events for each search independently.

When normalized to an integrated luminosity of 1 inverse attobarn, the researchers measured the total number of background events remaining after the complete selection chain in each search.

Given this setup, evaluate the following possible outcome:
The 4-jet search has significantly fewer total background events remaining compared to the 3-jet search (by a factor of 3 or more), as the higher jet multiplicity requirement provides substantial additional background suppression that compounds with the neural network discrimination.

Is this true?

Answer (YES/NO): YES